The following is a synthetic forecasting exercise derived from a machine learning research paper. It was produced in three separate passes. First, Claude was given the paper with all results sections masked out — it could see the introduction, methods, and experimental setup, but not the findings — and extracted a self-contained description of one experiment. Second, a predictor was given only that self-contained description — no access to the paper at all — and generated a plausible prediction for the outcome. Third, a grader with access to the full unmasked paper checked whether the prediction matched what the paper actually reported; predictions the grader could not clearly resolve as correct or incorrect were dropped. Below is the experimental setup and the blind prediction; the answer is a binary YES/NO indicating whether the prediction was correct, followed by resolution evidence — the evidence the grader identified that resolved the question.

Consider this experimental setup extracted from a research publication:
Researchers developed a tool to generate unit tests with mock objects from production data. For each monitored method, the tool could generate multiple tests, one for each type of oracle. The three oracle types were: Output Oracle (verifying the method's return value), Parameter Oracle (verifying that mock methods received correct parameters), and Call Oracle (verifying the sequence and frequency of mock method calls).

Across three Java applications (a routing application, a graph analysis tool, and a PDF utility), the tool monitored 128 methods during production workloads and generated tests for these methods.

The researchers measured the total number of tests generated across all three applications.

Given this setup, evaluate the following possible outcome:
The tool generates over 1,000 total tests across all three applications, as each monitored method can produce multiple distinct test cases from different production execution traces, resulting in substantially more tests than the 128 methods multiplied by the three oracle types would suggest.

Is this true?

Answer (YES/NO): NO